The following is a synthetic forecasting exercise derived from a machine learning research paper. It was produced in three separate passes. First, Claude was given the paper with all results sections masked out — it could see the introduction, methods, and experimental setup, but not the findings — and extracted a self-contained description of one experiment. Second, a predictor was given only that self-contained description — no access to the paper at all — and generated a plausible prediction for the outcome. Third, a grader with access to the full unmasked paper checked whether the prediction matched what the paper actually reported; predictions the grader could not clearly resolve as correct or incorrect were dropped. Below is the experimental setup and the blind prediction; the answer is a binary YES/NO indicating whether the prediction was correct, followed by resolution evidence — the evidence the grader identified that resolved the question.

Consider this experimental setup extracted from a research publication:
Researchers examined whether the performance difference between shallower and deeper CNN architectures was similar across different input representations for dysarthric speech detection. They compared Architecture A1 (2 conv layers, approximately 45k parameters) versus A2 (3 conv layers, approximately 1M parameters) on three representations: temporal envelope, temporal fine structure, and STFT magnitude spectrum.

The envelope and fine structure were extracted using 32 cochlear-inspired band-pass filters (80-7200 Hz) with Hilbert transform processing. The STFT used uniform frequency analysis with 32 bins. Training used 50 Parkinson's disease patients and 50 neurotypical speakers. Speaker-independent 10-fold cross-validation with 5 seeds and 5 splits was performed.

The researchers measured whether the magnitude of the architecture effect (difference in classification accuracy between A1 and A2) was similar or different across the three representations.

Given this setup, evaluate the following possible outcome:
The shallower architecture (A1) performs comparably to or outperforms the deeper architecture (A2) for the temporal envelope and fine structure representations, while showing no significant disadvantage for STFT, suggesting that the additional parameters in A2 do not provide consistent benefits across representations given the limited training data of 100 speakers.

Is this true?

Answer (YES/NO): YES